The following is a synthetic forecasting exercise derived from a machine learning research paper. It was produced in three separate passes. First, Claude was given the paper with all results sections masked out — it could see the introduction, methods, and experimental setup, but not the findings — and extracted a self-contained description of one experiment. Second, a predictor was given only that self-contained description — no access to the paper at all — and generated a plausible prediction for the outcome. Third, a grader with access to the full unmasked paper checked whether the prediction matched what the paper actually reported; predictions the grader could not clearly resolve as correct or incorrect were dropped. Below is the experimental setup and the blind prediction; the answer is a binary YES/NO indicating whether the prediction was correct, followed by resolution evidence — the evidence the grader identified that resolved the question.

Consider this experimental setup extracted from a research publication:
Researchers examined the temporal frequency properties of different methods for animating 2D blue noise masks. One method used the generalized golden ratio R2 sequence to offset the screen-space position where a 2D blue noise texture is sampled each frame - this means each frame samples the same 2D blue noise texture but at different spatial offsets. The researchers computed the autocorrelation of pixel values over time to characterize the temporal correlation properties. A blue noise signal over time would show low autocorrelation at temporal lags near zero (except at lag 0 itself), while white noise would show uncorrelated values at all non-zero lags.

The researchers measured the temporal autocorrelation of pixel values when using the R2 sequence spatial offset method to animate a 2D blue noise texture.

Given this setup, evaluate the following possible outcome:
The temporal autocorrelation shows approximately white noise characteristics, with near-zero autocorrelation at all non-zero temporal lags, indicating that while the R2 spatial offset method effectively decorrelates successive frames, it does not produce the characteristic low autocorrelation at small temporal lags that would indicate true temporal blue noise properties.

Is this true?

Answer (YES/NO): YES